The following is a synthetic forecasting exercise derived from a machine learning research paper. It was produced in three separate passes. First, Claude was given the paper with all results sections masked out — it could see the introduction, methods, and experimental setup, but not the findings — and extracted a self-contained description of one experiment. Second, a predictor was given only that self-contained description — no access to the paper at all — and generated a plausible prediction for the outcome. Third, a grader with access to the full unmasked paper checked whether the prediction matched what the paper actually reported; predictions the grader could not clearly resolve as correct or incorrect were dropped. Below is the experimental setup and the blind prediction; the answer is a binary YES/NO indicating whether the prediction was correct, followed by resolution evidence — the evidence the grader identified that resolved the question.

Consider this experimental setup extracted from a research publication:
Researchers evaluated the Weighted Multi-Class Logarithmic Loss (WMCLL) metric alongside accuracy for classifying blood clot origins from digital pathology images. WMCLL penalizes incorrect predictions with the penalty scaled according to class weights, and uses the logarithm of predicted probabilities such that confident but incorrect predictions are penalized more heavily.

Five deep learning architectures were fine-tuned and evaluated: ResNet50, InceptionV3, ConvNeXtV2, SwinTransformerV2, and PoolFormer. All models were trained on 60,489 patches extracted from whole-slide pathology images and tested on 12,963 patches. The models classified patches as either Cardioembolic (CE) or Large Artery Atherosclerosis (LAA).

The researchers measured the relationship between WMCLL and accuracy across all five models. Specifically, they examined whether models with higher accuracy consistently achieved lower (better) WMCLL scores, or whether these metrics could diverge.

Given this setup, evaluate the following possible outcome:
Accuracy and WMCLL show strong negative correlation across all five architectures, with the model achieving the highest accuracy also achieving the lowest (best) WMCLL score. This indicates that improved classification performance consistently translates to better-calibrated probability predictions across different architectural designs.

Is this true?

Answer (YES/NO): NO